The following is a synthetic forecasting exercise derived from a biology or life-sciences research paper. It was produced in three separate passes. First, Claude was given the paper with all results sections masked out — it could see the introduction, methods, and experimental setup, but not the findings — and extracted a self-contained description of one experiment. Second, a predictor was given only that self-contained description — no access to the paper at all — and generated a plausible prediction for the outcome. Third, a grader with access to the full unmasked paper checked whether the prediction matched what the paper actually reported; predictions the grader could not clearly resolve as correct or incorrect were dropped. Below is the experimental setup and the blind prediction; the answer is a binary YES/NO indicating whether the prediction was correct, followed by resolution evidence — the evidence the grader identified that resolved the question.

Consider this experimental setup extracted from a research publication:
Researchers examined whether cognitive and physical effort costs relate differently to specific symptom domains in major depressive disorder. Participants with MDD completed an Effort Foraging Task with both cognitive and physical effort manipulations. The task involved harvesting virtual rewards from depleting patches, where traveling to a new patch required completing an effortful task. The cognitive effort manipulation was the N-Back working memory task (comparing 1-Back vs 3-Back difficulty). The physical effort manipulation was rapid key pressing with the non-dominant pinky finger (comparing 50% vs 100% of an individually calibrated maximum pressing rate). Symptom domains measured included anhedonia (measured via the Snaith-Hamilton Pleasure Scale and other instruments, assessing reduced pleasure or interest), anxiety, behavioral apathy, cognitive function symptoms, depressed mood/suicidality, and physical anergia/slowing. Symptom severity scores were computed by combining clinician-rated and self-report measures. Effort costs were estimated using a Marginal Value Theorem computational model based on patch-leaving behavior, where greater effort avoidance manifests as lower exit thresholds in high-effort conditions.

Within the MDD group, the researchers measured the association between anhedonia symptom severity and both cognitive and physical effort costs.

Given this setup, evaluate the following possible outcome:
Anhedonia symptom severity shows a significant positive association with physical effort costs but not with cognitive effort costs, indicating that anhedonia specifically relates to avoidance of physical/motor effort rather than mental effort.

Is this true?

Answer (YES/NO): NO